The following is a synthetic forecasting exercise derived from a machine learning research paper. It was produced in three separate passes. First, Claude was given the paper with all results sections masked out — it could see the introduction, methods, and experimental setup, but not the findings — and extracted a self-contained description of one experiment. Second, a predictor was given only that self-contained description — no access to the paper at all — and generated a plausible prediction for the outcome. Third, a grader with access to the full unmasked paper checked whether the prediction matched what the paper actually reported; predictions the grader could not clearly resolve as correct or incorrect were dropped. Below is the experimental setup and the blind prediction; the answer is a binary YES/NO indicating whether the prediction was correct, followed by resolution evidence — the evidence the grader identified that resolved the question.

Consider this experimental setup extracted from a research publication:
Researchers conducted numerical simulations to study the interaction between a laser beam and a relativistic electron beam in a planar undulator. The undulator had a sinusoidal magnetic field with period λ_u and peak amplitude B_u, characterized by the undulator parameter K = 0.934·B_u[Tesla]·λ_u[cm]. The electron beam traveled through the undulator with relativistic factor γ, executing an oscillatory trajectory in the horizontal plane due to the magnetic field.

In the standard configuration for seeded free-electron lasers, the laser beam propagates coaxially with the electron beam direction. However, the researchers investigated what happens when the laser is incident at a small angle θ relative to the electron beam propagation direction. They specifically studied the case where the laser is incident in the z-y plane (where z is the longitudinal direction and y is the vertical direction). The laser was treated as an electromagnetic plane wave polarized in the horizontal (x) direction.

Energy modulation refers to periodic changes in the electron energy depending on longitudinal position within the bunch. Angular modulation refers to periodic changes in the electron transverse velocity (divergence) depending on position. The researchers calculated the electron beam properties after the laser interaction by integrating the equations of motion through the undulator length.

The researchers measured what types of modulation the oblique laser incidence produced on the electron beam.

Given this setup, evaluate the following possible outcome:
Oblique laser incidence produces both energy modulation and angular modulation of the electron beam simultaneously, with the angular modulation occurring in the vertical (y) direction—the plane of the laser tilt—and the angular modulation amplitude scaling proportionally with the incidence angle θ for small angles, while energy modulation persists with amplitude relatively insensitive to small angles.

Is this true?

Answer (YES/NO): YES